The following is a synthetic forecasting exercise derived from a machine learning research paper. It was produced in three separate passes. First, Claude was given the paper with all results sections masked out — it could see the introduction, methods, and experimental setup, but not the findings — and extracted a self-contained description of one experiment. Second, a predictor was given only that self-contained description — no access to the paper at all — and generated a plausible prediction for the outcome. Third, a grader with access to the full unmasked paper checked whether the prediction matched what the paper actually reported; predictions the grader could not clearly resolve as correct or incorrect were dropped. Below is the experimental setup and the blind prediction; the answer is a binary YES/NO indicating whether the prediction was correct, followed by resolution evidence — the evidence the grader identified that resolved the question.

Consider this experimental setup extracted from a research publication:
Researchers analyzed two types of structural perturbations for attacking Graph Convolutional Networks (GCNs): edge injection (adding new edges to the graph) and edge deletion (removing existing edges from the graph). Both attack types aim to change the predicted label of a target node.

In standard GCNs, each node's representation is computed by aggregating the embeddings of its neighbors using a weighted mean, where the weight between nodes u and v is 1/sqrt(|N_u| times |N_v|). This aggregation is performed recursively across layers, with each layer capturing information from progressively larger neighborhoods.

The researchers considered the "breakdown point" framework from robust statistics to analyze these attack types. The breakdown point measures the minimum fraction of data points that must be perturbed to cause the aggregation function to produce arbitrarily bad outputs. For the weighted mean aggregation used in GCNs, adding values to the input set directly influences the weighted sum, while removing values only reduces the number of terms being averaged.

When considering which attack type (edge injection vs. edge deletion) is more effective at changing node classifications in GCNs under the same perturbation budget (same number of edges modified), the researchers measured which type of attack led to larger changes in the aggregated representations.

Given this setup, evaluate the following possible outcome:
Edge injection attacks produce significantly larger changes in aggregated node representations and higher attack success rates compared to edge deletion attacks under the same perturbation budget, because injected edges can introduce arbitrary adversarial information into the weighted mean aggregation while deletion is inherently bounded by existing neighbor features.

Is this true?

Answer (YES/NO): YES